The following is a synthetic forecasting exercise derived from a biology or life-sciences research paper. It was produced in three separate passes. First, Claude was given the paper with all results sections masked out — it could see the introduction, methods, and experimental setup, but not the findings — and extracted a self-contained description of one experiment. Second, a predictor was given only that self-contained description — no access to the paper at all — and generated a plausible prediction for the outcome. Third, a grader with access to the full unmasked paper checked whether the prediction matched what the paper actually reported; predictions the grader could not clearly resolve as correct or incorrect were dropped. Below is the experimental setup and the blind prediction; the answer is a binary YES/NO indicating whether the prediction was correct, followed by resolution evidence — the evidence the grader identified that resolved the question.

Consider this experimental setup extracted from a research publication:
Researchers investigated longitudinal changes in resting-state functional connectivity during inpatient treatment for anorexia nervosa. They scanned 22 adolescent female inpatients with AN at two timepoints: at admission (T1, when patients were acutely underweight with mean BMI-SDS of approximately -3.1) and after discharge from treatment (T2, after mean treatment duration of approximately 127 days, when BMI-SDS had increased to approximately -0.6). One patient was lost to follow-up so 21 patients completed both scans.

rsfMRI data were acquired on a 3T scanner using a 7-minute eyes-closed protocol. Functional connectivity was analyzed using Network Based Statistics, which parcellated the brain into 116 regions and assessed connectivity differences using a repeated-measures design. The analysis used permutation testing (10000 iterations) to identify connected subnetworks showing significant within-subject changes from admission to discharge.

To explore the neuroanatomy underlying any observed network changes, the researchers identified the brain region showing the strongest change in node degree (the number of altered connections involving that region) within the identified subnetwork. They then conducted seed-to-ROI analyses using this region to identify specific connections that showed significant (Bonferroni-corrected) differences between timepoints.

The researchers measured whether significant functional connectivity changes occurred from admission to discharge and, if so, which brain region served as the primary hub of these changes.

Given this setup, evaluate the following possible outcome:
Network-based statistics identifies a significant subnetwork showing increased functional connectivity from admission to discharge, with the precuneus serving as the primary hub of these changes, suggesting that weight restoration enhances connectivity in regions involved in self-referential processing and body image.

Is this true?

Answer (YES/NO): NO